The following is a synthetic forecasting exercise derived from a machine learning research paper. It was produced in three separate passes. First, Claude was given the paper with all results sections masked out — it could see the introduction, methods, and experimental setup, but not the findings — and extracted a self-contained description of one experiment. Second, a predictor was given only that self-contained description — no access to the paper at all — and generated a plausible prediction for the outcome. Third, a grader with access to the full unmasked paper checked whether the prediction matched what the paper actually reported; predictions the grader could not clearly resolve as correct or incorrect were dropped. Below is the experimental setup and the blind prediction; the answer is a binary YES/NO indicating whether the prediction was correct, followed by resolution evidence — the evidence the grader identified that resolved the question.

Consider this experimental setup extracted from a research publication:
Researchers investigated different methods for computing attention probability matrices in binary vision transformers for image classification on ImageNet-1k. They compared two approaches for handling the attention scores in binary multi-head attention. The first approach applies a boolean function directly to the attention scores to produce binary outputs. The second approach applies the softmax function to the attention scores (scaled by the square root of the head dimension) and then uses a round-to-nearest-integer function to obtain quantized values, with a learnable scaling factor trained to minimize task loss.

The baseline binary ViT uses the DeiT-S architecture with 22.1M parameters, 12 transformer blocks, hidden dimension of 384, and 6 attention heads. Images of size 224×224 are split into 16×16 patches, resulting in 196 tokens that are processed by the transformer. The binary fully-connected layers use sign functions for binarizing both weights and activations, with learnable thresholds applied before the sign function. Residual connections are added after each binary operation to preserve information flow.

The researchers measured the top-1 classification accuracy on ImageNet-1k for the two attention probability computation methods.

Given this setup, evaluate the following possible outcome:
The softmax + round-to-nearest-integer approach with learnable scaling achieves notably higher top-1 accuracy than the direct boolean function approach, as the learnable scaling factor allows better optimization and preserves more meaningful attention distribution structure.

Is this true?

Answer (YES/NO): YES